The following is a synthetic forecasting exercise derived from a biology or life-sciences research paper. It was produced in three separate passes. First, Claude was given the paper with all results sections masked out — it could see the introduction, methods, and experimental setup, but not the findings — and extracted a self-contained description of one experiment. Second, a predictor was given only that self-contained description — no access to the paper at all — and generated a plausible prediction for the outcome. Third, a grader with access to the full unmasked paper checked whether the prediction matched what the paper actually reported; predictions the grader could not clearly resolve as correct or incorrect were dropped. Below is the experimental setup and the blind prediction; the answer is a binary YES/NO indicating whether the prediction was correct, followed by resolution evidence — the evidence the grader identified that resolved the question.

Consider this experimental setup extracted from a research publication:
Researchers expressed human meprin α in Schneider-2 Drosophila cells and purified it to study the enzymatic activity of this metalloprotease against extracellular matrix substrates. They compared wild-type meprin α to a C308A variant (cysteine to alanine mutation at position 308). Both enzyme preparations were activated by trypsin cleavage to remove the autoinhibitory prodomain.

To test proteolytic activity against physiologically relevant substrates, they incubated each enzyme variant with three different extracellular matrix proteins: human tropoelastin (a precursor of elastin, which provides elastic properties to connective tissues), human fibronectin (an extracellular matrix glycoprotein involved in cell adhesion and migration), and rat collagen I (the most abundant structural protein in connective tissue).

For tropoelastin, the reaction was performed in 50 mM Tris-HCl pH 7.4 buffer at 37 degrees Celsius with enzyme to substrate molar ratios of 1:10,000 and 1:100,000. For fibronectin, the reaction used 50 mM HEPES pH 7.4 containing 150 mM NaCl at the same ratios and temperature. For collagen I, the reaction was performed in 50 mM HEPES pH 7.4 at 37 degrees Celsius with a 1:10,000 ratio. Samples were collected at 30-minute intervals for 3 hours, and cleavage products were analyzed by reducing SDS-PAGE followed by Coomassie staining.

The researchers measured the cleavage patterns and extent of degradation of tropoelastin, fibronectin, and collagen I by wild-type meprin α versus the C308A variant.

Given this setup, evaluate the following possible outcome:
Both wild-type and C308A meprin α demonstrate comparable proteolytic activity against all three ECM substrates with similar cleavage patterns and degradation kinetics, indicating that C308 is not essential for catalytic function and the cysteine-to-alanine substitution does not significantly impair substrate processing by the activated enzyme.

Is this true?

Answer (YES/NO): NO